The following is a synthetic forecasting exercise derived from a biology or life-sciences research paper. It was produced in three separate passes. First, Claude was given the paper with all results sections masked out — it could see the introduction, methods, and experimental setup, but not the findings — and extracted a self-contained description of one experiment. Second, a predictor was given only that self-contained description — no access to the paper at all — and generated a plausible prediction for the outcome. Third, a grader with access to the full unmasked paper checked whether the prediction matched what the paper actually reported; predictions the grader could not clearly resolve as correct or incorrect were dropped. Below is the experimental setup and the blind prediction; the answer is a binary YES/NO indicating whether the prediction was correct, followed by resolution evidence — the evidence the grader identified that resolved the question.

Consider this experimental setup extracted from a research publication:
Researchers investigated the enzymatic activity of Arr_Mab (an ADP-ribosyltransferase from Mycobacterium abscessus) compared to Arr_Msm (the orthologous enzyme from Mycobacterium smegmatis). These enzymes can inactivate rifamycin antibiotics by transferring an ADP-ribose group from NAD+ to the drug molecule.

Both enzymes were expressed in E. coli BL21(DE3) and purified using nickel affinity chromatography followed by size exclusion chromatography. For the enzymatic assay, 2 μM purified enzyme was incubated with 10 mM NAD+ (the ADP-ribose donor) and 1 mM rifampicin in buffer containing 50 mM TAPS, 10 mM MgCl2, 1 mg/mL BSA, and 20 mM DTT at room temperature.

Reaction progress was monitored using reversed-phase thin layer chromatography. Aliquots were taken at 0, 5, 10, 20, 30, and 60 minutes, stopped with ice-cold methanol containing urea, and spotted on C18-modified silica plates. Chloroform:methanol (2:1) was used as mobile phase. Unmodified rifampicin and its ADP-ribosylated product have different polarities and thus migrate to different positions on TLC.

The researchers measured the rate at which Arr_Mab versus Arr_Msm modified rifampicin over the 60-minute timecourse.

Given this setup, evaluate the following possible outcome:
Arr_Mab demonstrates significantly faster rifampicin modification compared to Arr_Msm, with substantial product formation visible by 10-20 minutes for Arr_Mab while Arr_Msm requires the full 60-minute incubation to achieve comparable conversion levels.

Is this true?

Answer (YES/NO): NO